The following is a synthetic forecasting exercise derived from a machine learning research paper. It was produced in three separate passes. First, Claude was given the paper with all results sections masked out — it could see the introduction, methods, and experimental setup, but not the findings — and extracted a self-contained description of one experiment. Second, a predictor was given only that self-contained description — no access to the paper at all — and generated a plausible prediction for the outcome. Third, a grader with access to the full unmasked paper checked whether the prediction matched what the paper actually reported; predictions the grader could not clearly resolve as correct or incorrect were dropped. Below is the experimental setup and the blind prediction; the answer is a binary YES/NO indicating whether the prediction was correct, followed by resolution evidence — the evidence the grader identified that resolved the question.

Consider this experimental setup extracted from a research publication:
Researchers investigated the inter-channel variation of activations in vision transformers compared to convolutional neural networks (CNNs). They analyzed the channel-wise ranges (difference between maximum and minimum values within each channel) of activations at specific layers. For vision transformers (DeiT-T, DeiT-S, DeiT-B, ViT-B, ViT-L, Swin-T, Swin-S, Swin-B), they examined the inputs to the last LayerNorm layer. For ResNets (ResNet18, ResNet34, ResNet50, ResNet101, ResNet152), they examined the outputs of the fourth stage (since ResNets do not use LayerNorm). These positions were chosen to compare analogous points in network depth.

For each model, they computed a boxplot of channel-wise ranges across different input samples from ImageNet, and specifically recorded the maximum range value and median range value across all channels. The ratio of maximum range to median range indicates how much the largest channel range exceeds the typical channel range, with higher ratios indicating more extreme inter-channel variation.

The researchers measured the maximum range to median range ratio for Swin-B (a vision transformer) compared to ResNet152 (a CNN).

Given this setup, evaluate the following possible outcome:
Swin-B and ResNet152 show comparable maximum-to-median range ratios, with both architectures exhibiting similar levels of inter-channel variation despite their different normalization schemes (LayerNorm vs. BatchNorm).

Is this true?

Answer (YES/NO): NO